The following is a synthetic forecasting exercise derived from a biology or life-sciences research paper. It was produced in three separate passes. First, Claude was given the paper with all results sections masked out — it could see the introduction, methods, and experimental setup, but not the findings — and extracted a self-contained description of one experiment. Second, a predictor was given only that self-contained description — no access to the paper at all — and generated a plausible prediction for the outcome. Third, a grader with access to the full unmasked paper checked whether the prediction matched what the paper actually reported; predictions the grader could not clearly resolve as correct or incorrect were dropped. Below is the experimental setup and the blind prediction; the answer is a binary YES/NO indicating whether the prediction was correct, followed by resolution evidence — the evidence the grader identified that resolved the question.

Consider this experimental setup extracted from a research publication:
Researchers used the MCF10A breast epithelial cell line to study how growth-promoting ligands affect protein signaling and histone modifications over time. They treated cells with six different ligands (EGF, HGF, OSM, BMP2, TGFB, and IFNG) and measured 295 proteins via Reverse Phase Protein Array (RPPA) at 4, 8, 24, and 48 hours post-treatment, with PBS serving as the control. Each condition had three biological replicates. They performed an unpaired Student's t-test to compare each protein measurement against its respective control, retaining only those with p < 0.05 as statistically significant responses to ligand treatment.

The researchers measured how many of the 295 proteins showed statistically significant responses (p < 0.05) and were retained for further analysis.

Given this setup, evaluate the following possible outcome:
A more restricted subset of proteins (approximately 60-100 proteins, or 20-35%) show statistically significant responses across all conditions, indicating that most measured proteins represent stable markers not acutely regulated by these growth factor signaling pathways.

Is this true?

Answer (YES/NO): NO